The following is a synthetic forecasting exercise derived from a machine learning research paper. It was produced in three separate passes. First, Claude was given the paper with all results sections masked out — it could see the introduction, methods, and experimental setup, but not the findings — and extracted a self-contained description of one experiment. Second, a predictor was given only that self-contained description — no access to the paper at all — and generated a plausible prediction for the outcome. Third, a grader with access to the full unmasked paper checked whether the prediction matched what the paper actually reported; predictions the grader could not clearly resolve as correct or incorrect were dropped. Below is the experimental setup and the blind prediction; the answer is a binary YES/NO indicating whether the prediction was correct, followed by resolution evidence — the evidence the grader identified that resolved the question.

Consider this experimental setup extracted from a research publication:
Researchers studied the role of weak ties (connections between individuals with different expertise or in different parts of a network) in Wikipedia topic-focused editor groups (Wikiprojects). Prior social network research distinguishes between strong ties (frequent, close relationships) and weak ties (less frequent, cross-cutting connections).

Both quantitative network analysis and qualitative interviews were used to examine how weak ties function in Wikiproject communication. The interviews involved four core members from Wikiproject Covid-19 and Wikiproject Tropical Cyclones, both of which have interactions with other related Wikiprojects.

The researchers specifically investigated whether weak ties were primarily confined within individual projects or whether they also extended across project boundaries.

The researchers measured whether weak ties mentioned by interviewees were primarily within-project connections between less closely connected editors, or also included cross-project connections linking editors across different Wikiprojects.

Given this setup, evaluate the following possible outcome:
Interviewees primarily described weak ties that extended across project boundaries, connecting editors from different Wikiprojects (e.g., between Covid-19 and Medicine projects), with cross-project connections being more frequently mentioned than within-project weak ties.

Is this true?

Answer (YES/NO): YES